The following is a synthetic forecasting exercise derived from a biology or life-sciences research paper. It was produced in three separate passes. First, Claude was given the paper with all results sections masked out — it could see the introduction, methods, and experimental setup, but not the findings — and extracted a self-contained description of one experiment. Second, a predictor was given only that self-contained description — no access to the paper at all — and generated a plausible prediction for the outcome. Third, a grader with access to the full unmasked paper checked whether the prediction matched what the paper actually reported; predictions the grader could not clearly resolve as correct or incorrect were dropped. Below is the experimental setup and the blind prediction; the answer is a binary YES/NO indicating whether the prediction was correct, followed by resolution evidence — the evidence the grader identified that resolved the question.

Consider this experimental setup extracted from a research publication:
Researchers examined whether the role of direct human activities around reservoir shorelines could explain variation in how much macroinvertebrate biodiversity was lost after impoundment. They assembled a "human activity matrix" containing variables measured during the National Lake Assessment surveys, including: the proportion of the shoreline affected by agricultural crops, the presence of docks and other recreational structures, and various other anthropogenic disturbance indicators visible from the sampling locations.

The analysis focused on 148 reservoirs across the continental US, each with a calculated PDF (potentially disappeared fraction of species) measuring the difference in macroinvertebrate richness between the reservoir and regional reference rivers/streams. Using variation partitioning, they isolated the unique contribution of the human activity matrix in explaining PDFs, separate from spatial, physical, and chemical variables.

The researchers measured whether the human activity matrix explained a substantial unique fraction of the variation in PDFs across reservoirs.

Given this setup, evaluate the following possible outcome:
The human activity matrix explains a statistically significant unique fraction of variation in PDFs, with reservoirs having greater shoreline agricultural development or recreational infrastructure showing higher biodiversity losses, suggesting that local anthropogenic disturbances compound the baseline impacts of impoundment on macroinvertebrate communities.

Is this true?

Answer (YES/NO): NO